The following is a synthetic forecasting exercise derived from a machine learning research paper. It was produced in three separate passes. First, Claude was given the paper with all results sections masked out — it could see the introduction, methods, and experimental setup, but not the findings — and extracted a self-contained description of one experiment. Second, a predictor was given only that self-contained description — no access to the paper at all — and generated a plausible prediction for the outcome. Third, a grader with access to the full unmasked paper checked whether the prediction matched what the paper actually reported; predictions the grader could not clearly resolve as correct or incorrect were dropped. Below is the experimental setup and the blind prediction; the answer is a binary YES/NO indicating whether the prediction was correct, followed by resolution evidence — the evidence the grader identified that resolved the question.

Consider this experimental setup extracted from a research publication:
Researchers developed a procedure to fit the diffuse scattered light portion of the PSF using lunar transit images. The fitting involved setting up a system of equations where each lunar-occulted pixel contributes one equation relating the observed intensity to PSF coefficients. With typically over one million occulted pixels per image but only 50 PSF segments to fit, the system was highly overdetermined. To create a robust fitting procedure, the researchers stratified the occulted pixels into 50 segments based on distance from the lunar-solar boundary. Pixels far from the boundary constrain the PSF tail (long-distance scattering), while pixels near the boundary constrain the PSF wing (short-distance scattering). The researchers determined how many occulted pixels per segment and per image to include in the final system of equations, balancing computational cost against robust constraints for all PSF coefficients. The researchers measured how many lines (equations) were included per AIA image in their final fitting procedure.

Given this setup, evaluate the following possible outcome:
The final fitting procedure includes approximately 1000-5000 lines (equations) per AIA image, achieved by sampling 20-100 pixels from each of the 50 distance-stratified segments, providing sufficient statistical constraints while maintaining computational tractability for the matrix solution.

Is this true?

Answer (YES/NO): NO